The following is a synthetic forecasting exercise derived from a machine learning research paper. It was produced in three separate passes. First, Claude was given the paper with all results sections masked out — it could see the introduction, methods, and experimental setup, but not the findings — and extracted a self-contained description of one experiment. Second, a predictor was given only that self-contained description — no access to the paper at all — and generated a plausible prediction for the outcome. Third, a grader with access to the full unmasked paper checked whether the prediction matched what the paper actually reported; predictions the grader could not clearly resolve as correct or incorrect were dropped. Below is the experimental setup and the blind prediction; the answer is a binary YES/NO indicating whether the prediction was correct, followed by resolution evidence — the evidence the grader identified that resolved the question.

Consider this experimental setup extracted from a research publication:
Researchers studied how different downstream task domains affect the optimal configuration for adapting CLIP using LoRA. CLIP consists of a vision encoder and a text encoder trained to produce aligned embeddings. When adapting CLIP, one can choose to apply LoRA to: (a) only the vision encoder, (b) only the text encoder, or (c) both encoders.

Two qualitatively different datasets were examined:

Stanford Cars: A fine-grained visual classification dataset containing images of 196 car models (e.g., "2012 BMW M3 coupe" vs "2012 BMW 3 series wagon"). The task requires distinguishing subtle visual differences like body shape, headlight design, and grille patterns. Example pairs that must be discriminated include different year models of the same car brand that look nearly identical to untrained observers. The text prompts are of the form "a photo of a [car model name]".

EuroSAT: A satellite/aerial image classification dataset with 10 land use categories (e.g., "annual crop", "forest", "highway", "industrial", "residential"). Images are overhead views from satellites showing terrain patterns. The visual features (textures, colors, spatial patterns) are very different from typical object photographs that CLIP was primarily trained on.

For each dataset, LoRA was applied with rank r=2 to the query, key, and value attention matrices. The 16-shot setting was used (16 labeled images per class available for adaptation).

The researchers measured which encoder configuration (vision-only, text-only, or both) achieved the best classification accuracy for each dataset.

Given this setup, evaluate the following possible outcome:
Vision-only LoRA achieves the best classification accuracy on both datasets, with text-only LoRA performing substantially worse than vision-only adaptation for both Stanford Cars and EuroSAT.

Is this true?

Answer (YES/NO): NO